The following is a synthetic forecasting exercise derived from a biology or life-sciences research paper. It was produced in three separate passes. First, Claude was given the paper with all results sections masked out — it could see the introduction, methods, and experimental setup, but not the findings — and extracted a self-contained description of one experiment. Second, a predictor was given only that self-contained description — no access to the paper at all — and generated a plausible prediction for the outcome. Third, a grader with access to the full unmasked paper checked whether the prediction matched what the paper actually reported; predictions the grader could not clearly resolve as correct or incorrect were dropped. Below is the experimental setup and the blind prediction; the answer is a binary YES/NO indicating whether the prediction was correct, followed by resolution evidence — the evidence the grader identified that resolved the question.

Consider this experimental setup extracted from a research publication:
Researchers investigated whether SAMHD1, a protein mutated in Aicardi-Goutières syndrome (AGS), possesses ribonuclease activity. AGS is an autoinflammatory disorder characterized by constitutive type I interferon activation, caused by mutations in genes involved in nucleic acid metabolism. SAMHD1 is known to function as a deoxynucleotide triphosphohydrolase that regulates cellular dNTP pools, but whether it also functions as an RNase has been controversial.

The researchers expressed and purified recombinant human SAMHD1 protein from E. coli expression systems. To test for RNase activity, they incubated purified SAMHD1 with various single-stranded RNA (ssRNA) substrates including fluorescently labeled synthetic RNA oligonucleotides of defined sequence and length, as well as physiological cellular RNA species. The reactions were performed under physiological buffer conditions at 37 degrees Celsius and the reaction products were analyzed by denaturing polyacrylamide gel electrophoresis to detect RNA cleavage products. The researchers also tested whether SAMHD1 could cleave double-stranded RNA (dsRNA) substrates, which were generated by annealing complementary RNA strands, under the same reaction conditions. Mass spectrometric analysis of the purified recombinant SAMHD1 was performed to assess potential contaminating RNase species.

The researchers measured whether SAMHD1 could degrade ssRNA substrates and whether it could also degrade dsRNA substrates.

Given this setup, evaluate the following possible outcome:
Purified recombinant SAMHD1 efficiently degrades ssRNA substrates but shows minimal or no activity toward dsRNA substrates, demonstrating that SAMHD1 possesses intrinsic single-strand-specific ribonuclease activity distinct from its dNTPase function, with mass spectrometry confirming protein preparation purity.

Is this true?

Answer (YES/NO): YES